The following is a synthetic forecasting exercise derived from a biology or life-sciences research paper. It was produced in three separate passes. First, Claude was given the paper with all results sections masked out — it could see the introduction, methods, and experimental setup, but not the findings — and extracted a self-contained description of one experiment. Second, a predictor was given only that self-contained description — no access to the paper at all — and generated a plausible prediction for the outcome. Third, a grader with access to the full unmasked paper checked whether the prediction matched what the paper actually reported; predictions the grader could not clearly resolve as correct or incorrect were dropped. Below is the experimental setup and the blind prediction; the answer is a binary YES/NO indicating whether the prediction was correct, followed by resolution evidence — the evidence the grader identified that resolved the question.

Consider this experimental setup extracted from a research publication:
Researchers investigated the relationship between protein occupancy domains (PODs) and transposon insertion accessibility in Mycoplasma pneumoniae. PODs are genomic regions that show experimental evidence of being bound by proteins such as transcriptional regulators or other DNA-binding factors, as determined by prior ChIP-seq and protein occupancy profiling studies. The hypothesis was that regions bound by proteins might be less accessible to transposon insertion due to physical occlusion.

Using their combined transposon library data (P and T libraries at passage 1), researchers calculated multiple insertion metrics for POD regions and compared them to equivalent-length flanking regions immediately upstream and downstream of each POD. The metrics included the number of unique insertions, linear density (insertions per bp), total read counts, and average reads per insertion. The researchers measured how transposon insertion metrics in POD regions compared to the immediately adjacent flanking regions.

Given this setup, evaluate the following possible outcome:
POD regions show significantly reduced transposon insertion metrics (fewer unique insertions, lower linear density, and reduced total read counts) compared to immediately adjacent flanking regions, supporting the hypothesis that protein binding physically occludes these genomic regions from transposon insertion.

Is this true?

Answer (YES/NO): NO